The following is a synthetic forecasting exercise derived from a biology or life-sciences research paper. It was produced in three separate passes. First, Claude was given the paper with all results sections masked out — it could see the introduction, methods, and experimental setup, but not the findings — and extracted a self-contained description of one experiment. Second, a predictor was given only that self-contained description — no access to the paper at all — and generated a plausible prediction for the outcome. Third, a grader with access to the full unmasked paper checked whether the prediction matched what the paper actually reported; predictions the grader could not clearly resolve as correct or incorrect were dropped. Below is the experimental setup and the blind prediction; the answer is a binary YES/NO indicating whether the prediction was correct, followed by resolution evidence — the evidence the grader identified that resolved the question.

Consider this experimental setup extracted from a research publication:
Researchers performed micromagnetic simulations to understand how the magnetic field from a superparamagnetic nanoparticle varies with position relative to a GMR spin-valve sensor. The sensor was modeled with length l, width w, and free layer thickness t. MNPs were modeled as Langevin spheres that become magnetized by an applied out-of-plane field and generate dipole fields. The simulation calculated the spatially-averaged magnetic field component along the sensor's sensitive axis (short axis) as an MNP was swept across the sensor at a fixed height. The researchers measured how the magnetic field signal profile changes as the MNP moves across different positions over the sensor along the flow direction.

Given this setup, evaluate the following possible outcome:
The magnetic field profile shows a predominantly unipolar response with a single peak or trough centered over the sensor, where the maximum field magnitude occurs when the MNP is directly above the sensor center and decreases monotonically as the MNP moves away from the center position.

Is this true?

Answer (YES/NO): NO